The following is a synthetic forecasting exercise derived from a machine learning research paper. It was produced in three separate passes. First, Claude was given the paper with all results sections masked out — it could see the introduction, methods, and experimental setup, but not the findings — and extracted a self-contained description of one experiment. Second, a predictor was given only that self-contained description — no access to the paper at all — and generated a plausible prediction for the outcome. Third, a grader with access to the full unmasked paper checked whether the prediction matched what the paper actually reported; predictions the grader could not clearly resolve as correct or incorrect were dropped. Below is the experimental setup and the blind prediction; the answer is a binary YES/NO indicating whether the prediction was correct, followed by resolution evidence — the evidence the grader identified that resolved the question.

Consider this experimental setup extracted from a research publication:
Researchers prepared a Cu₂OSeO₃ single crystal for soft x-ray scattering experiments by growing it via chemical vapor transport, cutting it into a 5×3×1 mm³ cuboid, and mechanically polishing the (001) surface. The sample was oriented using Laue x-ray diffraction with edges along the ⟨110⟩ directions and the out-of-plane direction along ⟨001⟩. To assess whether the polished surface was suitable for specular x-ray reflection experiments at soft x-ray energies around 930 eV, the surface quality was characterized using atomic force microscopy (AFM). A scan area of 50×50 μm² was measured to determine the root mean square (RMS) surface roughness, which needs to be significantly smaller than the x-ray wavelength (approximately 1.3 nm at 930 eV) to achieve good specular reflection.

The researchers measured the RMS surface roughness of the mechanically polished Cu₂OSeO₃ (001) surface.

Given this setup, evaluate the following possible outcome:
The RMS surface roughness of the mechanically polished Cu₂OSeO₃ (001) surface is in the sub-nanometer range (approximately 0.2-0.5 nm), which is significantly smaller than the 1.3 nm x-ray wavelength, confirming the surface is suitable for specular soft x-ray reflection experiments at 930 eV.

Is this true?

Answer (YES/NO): NO